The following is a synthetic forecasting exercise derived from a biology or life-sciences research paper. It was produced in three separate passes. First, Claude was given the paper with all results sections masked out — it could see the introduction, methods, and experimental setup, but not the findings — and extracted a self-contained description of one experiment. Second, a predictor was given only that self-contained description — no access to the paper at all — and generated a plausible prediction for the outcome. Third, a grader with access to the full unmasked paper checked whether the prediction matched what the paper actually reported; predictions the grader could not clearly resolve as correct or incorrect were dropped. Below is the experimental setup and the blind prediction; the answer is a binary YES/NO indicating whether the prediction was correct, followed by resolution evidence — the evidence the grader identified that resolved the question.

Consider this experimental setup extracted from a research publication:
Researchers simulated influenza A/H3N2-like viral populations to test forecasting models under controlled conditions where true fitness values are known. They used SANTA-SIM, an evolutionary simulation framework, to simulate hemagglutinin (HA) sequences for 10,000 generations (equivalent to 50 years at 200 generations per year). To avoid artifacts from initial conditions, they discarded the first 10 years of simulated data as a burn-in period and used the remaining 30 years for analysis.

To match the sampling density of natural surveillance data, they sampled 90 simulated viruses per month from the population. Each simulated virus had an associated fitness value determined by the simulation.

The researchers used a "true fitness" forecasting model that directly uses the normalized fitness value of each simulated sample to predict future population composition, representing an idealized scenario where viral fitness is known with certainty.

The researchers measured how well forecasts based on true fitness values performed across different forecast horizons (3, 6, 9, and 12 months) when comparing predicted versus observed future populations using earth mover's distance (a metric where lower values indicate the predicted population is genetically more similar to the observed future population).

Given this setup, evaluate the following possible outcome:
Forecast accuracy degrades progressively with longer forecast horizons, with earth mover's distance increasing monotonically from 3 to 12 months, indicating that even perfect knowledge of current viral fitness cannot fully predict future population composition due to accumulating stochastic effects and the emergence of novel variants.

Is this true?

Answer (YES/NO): YES